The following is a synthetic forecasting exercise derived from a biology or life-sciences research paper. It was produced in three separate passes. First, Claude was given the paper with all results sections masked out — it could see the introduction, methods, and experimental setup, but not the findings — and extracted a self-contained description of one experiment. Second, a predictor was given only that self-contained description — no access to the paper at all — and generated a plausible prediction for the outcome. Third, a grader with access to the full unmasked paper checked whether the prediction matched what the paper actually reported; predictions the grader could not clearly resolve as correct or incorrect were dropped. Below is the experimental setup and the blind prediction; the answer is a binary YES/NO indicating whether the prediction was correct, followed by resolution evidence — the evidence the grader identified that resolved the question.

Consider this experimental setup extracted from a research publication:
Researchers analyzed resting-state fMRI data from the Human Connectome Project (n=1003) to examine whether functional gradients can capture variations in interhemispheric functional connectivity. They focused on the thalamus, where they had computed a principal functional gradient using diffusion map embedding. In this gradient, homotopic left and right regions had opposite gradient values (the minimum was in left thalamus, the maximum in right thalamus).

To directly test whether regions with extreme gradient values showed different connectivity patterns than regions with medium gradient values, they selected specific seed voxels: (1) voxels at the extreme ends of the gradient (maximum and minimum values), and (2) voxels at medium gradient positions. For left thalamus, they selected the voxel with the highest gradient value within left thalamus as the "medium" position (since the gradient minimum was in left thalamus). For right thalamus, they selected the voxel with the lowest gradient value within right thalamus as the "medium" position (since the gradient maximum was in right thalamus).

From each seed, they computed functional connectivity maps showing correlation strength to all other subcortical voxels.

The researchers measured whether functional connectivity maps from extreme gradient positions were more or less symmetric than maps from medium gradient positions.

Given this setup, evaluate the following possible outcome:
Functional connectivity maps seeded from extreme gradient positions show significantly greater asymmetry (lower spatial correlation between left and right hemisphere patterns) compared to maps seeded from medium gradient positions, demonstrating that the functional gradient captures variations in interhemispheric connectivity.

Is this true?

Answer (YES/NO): YES